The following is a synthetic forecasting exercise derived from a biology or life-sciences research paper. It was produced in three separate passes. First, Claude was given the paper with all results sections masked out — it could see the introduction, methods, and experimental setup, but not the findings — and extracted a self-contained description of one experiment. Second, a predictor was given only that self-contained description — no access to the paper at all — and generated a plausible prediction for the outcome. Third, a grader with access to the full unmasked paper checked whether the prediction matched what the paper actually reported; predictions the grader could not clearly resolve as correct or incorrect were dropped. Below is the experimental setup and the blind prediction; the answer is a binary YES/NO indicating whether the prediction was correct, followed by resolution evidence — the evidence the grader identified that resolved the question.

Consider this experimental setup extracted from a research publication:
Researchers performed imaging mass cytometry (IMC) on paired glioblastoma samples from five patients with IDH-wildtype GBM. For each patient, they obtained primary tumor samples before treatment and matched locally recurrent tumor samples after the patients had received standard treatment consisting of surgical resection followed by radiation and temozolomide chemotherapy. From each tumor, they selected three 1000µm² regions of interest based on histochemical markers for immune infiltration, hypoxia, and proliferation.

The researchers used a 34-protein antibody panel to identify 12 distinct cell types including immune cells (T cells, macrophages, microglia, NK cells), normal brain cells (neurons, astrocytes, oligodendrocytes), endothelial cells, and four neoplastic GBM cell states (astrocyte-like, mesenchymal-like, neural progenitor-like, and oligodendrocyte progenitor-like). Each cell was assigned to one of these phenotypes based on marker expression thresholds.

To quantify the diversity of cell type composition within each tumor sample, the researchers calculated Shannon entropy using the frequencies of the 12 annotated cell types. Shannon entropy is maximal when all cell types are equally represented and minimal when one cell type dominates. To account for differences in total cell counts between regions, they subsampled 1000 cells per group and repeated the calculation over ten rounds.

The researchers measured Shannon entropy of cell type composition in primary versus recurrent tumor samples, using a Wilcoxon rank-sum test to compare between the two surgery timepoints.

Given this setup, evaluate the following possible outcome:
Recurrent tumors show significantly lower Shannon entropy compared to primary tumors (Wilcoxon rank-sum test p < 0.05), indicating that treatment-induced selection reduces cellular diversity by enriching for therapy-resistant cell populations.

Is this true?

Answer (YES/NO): NO